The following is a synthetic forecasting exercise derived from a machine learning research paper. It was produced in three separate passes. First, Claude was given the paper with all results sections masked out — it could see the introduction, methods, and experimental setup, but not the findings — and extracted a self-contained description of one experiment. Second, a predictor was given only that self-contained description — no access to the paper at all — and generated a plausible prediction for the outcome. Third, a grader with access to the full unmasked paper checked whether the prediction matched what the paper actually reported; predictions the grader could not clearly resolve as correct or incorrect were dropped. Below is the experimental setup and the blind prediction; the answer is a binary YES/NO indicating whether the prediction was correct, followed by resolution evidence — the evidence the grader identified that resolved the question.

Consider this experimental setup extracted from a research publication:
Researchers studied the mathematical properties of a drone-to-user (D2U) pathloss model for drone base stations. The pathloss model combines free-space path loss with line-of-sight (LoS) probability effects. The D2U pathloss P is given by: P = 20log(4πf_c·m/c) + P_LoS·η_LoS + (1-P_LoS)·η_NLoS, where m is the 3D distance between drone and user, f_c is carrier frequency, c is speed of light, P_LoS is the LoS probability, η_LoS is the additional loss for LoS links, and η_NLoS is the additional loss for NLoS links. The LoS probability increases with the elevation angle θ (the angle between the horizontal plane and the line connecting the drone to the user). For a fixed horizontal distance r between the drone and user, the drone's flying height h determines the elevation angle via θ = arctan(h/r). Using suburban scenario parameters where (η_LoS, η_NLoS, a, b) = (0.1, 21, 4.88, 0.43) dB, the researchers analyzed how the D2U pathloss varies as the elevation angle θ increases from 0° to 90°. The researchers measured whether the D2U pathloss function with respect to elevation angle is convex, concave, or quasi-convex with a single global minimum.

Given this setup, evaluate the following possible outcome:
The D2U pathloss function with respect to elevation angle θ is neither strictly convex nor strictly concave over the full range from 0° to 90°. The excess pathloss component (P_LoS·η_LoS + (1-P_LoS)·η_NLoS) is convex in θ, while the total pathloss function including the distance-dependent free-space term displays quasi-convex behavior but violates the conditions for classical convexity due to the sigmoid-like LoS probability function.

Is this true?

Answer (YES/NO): NO